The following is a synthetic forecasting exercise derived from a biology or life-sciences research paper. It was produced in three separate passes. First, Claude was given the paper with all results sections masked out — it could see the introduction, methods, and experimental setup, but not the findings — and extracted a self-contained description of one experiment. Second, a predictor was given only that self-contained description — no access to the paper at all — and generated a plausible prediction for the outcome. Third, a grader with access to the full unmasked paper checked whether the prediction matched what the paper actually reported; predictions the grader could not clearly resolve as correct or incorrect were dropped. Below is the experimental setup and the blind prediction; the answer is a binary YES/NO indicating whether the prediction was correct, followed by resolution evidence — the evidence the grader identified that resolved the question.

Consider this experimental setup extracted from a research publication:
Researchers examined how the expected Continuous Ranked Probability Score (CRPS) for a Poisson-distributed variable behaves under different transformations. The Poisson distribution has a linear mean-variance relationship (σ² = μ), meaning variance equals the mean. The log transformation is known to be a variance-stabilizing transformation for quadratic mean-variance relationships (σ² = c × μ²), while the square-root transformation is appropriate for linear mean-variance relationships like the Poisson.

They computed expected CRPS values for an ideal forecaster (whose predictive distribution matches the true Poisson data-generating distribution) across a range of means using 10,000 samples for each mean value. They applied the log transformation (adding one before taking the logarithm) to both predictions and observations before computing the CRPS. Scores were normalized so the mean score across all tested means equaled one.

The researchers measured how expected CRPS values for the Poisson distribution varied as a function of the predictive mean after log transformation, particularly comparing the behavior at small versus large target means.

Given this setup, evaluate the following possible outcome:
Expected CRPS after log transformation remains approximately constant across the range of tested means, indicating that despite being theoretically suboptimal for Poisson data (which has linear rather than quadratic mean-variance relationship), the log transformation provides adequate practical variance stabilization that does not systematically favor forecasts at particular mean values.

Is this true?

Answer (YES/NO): NO